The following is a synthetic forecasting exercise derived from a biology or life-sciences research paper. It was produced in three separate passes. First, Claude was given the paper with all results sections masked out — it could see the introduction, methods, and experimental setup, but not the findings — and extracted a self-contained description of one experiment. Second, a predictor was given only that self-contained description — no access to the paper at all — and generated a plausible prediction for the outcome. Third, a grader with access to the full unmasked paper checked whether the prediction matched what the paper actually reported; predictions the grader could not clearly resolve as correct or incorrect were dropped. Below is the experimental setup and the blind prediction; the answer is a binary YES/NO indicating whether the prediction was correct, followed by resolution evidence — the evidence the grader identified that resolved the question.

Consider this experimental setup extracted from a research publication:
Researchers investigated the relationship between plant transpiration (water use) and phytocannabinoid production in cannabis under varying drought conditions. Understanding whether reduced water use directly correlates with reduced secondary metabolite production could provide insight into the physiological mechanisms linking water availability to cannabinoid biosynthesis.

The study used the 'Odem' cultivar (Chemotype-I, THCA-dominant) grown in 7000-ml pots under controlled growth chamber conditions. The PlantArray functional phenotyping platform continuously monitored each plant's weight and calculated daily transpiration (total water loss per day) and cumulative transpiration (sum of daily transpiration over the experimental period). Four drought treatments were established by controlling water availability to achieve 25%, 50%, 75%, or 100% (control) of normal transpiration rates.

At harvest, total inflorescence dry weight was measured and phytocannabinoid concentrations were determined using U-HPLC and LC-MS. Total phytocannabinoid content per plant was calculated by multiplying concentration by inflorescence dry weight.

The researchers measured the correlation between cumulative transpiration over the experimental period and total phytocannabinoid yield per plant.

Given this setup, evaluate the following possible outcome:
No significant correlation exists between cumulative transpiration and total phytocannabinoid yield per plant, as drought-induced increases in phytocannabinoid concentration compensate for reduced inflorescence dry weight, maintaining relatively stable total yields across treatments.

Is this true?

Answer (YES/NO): NO